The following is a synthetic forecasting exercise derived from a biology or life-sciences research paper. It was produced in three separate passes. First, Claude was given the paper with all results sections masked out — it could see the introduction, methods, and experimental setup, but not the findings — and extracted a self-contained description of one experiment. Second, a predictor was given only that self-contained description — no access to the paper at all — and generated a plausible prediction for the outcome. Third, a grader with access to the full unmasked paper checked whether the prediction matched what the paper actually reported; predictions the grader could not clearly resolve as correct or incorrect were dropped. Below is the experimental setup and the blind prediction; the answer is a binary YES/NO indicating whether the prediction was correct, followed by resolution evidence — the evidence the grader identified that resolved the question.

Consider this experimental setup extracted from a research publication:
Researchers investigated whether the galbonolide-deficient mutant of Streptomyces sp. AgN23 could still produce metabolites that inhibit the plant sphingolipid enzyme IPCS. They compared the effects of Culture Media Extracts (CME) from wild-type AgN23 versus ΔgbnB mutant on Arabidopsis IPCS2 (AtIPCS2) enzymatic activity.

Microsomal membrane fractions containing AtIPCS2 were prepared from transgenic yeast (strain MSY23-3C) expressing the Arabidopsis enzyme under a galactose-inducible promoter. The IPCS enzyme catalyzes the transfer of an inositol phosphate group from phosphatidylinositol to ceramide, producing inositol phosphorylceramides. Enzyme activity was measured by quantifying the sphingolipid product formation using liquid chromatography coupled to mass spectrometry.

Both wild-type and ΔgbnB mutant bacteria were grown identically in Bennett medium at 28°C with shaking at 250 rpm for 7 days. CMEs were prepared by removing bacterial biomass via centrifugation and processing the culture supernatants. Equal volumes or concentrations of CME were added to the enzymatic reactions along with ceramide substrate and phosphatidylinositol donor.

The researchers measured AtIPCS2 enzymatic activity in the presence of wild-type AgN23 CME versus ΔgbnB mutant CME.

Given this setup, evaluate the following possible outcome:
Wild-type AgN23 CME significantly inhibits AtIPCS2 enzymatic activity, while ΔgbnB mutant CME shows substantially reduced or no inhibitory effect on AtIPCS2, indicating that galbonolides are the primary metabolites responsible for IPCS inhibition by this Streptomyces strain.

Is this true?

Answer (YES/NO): YES